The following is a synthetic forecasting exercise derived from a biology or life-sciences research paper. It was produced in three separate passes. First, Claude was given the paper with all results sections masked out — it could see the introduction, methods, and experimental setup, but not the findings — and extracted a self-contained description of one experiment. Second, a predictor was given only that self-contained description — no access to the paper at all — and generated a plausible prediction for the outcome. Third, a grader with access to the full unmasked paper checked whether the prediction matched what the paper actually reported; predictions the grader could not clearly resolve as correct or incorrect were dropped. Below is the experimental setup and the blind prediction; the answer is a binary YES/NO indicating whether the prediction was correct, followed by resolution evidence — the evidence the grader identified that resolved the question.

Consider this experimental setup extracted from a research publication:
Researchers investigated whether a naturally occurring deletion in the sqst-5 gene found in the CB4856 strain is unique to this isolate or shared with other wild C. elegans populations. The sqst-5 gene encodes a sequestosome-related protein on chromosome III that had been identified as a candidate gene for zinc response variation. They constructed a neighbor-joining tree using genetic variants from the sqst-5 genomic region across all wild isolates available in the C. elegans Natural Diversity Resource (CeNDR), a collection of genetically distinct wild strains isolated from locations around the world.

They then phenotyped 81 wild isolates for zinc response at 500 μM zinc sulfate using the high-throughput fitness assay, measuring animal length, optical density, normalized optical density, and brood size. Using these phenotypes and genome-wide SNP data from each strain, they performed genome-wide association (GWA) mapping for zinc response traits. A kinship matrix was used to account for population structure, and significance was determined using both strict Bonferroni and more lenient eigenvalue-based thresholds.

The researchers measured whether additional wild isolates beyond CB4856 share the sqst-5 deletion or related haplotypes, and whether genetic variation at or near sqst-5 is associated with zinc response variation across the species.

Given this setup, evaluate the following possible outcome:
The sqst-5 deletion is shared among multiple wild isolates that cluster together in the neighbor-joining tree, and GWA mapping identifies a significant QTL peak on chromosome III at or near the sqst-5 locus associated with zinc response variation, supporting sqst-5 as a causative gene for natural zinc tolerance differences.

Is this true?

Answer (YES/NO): YES